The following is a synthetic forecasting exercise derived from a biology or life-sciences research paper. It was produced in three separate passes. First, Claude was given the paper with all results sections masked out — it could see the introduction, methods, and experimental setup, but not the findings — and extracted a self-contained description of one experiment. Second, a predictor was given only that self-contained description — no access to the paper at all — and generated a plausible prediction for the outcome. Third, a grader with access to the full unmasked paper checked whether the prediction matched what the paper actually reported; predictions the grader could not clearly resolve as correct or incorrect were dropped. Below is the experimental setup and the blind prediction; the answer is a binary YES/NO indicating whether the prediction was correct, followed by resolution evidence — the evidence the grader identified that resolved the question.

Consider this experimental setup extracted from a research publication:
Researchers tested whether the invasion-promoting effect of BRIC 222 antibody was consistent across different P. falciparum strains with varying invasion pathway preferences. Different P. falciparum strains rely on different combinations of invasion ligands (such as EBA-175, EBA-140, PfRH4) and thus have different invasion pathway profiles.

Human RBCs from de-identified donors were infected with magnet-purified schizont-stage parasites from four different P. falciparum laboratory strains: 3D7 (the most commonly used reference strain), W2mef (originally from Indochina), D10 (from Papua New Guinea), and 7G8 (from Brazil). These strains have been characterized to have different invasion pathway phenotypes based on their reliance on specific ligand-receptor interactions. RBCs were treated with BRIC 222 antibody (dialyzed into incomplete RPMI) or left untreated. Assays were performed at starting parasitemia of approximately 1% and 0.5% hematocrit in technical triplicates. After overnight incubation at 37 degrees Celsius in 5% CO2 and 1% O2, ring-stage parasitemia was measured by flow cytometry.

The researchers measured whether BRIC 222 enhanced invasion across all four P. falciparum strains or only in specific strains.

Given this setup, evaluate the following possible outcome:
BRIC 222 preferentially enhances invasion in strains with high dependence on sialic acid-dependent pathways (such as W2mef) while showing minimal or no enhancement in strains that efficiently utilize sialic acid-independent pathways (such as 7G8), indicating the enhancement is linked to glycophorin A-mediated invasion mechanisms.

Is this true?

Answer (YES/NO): NO